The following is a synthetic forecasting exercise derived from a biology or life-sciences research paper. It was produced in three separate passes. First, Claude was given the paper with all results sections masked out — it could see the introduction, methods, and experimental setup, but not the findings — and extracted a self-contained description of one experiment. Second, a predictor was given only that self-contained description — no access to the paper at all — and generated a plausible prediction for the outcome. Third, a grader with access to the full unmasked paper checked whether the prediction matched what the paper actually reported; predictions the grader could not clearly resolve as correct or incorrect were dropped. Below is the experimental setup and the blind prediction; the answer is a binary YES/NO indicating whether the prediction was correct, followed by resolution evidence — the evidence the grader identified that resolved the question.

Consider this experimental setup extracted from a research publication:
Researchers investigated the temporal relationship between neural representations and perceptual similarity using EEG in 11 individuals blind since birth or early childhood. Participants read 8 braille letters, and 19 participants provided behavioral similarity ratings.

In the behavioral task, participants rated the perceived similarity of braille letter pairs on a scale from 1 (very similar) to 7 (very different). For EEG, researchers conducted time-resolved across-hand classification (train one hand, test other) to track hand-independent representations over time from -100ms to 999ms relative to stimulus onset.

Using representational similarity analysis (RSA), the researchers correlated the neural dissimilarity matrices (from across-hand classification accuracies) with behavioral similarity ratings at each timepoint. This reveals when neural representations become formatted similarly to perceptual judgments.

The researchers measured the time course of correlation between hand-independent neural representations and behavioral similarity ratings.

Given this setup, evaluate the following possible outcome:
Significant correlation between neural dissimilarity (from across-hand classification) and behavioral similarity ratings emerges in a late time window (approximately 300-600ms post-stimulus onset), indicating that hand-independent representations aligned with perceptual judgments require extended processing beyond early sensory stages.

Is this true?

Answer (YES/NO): YES